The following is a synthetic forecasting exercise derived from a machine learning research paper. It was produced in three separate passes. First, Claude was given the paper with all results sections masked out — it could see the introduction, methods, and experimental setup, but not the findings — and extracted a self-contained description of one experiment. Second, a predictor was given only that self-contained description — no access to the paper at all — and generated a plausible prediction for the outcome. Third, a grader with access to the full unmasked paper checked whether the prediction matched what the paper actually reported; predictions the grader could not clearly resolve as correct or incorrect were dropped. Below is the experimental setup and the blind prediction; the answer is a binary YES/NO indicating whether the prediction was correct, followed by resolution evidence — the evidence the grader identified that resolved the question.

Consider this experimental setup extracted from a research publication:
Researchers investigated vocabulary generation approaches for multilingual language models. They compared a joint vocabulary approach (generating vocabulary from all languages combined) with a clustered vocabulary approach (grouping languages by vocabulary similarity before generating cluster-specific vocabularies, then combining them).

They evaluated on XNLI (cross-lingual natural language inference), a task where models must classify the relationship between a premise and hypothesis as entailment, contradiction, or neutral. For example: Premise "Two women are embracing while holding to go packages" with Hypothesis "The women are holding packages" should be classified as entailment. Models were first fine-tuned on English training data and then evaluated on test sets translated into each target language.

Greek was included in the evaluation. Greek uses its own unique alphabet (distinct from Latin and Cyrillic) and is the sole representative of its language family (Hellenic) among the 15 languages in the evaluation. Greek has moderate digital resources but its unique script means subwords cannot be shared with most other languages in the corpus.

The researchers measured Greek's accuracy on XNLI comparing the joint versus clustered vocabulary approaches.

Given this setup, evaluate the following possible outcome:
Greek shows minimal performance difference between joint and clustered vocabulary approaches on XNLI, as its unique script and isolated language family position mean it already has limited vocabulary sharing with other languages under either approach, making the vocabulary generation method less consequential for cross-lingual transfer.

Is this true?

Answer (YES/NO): NO